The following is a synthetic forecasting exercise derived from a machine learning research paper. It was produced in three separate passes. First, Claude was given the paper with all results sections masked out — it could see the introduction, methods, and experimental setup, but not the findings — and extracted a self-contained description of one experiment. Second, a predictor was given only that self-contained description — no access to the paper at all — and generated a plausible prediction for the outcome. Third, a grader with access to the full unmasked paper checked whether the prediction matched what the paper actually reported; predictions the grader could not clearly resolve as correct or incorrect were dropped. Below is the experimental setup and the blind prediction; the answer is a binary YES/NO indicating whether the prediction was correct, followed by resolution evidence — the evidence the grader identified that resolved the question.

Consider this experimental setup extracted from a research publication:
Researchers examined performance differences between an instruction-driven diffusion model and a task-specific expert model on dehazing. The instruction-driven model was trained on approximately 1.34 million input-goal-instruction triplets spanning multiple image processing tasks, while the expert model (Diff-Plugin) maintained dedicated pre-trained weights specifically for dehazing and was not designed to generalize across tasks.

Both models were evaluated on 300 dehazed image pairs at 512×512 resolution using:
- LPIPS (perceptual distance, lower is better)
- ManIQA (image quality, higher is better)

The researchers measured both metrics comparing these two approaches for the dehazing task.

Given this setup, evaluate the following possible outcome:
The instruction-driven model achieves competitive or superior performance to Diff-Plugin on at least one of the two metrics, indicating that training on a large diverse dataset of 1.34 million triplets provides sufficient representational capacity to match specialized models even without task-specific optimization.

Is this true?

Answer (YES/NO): NO